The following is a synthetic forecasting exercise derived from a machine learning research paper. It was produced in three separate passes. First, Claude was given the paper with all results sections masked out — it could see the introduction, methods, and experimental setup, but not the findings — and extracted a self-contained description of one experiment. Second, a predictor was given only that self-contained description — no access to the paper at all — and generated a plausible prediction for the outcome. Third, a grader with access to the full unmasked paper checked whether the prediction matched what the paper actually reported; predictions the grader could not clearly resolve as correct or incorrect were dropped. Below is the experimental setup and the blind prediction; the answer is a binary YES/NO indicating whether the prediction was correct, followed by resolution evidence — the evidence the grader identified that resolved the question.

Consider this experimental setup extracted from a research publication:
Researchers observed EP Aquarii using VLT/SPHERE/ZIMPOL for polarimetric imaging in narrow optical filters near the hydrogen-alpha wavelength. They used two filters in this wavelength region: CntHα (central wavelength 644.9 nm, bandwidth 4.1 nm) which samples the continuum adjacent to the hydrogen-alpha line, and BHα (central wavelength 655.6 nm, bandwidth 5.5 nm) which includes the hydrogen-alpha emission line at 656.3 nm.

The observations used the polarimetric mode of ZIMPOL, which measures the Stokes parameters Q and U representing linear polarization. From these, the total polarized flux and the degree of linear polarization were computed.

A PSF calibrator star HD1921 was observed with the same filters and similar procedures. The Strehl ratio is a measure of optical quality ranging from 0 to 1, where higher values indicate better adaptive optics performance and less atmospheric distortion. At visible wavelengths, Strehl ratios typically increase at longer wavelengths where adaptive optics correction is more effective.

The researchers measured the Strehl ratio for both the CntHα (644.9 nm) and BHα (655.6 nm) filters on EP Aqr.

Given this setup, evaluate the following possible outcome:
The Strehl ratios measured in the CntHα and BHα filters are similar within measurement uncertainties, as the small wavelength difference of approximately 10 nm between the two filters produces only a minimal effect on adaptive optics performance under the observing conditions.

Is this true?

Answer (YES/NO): YES